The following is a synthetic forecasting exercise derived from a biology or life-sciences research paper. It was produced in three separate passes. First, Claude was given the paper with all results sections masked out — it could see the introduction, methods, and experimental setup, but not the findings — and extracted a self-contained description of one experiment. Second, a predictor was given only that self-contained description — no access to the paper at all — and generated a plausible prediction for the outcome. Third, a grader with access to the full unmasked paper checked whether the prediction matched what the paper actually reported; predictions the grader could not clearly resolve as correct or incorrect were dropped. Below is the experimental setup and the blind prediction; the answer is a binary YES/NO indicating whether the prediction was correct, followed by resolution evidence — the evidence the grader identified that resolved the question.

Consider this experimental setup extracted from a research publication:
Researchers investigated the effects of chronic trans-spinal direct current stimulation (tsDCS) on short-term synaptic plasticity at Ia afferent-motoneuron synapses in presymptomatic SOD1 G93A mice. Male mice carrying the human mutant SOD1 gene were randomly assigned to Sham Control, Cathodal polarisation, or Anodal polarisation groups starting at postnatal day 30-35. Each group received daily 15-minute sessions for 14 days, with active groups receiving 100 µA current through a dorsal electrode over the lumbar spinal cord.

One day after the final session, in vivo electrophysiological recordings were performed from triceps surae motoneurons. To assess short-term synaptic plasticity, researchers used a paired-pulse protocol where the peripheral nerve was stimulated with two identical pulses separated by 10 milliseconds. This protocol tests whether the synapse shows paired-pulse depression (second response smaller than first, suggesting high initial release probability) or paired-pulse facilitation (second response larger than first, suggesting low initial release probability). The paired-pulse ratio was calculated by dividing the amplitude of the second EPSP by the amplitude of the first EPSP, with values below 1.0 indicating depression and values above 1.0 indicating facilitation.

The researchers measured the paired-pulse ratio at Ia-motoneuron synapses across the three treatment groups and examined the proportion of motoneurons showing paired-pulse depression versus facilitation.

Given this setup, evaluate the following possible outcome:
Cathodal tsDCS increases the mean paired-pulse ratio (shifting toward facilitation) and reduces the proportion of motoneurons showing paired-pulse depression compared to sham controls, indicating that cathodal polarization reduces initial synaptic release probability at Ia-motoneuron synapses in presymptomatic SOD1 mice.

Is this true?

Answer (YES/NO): YES